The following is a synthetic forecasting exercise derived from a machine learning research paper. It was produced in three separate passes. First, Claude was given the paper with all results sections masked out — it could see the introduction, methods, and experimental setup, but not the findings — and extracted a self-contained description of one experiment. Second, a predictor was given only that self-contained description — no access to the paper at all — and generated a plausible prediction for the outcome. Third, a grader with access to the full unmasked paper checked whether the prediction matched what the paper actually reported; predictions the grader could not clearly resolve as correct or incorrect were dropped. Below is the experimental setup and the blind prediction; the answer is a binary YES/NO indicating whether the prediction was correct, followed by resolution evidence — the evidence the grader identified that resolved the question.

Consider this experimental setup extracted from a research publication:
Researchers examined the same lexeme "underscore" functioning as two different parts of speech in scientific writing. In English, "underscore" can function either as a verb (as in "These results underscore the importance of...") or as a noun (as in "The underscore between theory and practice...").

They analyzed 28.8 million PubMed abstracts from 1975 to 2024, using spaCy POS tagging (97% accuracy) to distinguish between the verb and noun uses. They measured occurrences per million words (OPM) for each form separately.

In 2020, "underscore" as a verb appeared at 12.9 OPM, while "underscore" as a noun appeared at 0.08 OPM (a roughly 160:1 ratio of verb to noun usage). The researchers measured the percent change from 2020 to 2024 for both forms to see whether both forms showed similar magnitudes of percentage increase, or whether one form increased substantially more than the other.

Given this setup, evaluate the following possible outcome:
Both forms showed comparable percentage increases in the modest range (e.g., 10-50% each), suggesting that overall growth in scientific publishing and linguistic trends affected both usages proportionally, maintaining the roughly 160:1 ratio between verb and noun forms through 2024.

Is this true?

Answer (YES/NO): NO